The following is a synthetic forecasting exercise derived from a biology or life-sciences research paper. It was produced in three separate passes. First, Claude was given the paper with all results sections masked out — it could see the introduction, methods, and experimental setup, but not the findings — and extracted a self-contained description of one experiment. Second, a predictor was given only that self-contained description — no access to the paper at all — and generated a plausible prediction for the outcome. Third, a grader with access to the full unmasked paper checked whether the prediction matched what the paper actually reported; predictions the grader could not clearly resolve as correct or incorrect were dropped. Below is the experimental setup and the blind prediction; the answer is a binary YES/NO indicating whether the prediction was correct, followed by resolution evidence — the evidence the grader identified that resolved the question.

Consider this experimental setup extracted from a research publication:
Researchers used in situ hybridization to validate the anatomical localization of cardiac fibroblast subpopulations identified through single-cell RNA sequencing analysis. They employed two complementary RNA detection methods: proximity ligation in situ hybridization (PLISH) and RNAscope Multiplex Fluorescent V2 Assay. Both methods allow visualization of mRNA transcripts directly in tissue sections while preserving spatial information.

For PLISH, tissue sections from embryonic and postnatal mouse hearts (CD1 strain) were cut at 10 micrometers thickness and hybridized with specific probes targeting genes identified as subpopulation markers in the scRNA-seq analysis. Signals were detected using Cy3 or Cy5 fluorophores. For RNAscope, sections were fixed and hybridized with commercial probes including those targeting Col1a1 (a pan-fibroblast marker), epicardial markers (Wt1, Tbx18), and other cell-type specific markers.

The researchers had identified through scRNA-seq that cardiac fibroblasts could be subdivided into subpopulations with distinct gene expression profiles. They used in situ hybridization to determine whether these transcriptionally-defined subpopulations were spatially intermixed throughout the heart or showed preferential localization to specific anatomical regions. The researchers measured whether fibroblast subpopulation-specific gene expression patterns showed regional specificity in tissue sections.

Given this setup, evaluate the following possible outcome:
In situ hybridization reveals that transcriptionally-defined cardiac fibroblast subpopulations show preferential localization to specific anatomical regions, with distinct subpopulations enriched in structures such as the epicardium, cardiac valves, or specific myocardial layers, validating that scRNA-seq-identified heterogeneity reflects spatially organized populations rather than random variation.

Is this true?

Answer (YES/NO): YES